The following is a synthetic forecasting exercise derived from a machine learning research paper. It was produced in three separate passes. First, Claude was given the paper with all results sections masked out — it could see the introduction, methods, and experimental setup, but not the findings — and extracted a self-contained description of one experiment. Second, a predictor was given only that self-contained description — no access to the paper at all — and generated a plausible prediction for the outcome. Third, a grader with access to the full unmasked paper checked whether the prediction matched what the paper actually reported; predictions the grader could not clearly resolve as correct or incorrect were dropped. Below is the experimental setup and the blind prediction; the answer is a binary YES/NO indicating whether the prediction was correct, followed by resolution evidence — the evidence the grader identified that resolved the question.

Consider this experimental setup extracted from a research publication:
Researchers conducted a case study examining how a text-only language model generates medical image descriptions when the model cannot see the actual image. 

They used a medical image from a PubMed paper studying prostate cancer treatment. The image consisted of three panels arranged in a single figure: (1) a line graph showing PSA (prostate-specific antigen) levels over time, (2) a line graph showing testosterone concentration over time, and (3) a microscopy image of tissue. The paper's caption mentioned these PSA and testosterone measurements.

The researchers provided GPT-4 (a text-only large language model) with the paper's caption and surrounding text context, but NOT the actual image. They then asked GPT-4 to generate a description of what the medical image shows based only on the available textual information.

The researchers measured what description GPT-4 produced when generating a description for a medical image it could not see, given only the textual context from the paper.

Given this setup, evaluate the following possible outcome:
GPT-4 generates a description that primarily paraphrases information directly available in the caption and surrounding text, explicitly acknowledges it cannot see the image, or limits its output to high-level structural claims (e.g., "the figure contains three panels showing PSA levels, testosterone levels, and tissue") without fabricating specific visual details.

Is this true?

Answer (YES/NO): NO